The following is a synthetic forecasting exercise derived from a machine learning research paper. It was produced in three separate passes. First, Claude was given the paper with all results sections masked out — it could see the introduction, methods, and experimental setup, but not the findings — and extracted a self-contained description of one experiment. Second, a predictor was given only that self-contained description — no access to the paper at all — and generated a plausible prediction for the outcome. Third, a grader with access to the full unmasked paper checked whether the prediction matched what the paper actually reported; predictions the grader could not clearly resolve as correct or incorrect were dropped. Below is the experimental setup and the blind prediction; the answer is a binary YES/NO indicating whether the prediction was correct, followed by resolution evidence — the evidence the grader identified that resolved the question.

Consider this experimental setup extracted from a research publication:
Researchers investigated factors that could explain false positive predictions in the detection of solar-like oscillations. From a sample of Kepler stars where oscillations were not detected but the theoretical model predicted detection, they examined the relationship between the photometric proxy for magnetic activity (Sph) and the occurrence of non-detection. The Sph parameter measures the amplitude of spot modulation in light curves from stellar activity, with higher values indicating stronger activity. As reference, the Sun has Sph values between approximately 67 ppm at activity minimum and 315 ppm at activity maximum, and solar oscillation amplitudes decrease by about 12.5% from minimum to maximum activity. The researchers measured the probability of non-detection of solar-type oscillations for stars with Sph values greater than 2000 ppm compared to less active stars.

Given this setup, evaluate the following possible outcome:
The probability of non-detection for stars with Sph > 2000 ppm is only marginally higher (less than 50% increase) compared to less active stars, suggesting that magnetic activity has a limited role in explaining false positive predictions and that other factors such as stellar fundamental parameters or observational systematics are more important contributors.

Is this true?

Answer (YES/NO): NO